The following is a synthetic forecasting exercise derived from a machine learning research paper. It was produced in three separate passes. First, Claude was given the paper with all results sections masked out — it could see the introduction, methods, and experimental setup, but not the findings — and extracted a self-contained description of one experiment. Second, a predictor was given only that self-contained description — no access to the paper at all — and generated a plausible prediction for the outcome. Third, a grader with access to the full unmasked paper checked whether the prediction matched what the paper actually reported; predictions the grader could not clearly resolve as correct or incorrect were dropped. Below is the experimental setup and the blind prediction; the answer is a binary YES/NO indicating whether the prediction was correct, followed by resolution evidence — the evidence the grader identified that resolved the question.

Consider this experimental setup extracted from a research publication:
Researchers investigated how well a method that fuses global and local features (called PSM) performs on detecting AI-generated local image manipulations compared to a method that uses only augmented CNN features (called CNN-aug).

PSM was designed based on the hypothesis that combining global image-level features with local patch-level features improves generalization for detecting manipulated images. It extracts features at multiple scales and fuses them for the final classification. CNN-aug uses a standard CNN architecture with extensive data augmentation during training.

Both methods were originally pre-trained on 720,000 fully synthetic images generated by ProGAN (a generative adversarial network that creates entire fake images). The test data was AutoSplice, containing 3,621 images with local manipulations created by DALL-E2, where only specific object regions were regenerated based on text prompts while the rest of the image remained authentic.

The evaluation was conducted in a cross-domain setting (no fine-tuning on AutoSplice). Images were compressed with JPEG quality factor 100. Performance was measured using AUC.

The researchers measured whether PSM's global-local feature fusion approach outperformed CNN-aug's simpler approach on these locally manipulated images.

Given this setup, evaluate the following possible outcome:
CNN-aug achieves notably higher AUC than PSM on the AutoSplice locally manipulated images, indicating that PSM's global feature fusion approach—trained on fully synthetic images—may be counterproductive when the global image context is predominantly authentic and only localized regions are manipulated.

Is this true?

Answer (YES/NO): NO